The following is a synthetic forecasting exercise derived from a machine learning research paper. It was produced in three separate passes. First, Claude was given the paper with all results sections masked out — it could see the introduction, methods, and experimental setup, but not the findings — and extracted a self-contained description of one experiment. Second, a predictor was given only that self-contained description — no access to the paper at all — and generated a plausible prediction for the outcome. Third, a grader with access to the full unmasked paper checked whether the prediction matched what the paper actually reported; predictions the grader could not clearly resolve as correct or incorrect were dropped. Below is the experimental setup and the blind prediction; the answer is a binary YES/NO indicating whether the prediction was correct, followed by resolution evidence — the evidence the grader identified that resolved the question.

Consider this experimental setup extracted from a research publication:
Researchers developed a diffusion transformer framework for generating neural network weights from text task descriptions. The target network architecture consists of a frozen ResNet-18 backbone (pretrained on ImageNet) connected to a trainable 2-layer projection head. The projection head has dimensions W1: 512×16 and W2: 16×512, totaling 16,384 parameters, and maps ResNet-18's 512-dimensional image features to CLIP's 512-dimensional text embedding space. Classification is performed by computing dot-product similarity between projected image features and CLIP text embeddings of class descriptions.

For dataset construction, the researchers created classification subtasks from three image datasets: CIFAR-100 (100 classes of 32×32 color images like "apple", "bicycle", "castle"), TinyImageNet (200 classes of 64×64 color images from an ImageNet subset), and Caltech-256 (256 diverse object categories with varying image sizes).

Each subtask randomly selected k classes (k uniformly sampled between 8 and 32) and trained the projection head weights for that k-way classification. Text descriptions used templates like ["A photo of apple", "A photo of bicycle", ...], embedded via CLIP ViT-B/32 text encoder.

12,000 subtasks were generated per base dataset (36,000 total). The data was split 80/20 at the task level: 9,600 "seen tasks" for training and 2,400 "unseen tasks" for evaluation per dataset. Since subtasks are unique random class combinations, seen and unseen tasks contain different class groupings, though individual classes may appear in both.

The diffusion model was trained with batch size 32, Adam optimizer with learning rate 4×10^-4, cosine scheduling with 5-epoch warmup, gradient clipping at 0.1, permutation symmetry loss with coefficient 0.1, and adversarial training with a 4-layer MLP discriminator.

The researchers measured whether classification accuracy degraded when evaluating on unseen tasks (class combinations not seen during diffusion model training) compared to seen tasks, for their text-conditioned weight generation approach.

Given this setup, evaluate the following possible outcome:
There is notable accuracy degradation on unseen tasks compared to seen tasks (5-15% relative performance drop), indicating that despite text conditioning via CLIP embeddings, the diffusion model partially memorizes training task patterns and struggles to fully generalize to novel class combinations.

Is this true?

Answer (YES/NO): NO